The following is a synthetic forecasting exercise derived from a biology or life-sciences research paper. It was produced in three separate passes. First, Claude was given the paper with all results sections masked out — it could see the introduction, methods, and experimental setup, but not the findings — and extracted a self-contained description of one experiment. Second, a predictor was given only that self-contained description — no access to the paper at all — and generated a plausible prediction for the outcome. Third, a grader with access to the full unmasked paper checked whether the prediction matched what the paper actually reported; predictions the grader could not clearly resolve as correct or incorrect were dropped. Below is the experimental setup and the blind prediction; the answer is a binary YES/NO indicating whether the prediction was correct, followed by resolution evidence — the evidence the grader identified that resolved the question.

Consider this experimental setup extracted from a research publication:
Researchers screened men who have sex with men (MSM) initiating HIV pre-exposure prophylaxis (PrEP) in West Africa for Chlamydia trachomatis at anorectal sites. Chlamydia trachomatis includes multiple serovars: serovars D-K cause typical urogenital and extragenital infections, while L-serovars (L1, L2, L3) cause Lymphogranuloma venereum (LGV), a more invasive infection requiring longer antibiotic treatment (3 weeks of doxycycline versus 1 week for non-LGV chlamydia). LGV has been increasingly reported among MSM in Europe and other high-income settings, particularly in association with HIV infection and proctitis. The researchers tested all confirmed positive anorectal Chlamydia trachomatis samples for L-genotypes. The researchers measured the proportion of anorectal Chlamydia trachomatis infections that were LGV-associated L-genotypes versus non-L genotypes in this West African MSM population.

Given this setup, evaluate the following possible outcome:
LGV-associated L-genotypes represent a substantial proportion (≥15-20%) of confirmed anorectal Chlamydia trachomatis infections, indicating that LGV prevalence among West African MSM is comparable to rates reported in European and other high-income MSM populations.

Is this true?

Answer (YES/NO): NO